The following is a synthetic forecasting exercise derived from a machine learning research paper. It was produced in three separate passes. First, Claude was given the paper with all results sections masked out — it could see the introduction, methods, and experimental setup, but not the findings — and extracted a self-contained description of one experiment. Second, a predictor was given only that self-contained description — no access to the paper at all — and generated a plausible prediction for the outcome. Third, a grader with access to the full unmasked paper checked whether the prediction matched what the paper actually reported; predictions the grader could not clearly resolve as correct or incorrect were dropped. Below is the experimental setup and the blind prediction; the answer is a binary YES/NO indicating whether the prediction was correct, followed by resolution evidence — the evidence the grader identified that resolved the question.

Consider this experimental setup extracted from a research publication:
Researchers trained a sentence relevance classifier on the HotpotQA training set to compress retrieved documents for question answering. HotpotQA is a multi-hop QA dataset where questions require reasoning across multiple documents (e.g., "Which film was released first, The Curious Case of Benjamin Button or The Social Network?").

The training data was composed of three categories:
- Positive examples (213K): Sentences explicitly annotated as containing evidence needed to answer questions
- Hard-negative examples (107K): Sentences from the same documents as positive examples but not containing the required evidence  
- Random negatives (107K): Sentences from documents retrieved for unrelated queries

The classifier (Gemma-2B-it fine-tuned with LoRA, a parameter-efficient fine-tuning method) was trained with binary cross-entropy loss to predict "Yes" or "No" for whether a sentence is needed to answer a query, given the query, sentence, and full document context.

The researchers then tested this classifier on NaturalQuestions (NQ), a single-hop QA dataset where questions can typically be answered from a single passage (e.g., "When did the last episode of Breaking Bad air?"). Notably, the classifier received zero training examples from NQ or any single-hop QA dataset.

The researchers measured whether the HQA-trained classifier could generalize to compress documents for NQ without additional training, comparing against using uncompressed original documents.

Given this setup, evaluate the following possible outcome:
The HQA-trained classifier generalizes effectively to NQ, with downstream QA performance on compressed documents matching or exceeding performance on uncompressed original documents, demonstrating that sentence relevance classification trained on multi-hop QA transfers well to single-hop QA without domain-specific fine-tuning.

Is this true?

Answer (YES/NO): YES